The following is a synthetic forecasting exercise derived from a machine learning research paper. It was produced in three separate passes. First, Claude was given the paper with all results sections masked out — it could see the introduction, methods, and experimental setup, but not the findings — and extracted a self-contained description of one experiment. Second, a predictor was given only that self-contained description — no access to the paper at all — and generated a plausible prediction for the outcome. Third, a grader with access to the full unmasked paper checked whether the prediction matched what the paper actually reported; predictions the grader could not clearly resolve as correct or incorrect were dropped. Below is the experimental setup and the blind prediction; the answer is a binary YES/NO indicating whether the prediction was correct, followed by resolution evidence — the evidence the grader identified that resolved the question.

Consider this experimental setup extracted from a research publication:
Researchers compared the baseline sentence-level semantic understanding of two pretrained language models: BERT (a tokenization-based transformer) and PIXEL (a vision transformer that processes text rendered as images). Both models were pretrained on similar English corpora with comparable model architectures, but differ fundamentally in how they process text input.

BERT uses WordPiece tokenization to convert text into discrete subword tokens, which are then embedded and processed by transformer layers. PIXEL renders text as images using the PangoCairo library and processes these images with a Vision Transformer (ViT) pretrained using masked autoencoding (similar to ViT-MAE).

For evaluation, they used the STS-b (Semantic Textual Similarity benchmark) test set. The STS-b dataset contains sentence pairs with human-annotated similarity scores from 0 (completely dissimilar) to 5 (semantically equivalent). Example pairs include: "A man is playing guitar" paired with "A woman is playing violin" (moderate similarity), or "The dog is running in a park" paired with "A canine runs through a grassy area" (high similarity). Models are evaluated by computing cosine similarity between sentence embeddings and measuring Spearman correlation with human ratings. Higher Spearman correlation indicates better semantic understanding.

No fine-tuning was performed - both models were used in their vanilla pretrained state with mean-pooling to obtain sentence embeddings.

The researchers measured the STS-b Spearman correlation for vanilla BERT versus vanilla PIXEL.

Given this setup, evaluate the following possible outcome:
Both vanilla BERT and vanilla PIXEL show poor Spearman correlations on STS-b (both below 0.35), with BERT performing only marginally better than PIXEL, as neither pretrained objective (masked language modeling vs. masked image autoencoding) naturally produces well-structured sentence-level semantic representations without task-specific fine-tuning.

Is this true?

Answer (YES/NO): NO